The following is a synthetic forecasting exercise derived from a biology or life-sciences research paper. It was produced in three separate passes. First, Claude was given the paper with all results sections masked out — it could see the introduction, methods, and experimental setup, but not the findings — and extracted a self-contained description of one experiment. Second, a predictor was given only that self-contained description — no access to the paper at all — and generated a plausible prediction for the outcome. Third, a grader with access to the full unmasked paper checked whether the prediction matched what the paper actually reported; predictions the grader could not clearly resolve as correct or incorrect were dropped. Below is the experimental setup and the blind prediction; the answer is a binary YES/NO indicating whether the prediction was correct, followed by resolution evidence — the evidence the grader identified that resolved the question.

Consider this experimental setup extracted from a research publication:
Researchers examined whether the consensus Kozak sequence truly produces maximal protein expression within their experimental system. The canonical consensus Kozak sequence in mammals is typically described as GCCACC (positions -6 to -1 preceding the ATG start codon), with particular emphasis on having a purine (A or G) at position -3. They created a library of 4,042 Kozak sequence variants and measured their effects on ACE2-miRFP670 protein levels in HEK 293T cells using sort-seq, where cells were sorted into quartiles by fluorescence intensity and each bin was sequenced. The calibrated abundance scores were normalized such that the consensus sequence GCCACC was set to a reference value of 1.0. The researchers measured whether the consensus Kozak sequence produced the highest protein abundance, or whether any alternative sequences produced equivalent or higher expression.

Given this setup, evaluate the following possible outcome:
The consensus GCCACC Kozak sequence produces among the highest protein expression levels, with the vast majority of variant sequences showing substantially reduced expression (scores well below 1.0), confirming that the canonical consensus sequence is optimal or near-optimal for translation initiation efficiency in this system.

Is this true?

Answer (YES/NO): NO